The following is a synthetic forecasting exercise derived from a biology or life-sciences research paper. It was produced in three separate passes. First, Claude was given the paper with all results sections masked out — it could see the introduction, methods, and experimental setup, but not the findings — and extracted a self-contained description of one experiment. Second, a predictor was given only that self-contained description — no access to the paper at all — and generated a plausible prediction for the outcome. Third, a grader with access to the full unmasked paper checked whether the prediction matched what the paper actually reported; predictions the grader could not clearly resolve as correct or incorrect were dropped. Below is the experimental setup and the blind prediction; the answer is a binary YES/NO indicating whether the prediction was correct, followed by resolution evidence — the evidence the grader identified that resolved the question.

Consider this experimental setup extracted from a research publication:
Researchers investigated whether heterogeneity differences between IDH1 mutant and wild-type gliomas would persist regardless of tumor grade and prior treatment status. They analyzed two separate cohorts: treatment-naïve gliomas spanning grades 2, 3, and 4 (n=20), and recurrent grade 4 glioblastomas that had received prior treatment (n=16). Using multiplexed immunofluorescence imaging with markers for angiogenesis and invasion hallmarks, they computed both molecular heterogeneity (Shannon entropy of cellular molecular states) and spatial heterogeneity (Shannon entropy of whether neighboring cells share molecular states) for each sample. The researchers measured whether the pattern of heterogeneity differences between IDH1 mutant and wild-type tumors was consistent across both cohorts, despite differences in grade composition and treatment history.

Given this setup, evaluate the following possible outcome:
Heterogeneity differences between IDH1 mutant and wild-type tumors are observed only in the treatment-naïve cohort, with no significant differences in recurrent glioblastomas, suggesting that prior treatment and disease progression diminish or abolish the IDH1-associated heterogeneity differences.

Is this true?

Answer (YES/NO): NO